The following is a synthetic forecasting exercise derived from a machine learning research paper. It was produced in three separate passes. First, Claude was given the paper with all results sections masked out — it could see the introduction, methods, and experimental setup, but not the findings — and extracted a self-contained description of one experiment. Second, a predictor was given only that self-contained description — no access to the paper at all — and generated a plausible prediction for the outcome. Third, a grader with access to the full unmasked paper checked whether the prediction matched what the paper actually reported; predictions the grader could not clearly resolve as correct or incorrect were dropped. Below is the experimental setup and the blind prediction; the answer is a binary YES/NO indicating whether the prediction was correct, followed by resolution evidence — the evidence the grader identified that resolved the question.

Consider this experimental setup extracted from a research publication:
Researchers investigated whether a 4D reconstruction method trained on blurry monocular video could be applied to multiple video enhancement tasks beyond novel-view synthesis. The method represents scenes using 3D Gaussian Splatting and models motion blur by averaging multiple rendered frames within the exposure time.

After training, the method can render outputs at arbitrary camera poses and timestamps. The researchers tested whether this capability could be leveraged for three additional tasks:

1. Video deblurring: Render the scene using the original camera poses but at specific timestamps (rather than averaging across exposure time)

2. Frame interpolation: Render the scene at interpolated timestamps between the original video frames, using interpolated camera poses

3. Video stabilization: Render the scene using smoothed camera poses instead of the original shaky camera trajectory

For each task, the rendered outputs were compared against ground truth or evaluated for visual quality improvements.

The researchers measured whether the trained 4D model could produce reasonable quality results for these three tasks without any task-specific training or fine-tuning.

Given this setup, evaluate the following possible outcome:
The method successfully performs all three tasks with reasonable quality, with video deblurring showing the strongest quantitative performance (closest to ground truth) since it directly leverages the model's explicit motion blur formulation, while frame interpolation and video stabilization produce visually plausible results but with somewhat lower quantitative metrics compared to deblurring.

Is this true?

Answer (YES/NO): NO